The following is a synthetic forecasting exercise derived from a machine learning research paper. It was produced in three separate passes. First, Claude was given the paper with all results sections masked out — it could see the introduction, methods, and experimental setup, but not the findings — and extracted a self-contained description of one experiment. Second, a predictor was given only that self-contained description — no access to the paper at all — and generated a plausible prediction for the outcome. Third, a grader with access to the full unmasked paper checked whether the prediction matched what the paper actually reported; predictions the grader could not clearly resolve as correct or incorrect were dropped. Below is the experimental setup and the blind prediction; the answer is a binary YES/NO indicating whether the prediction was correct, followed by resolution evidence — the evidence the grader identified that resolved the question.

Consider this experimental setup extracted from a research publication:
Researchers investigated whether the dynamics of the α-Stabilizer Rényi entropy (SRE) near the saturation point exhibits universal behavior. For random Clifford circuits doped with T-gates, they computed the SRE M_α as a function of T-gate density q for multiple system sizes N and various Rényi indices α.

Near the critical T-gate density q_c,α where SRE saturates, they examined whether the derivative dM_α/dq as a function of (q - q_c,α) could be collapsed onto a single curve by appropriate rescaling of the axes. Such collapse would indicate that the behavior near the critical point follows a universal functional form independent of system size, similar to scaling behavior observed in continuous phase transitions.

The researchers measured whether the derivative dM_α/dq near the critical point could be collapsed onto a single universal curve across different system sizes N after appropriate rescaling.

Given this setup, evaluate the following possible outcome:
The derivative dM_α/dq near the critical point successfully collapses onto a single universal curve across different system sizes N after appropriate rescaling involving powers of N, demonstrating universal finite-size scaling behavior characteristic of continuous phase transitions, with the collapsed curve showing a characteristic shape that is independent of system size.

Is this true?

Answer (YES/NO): YES